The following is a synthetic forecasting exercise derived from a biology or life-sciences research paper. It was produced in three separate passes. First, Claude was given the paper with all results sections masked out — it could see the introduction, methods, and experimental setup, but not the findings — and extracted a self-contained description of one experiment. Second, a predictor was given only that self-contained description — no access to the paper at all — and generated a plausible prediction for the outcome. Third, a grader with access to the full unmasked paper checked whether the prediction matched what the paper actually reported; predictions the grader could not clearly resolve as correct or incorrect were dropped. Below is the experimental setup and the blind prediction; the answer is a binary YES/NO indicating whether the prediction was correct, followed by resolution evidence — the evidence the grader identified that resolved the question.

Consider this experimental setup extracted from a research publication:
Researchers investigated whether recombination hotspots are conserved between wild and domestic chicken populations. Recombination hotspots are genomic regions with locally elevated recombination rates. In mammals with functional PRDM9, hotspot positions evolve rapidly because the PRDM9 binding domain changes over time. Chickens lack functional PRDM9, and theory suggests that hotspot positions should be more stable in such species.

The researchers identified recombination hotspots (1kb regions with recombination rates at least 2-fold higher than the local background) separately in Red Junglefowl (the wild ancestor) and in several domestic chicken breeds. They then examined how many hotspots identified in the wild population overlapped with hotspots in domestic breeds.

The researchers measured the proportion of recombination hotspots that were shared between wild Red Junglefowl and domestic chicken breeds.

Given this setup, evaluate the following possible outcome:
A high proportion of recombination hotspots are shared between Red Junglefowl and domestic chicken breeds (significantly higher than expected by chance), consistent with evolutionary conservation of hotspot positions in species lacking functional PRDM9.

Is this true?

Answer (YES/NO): NO